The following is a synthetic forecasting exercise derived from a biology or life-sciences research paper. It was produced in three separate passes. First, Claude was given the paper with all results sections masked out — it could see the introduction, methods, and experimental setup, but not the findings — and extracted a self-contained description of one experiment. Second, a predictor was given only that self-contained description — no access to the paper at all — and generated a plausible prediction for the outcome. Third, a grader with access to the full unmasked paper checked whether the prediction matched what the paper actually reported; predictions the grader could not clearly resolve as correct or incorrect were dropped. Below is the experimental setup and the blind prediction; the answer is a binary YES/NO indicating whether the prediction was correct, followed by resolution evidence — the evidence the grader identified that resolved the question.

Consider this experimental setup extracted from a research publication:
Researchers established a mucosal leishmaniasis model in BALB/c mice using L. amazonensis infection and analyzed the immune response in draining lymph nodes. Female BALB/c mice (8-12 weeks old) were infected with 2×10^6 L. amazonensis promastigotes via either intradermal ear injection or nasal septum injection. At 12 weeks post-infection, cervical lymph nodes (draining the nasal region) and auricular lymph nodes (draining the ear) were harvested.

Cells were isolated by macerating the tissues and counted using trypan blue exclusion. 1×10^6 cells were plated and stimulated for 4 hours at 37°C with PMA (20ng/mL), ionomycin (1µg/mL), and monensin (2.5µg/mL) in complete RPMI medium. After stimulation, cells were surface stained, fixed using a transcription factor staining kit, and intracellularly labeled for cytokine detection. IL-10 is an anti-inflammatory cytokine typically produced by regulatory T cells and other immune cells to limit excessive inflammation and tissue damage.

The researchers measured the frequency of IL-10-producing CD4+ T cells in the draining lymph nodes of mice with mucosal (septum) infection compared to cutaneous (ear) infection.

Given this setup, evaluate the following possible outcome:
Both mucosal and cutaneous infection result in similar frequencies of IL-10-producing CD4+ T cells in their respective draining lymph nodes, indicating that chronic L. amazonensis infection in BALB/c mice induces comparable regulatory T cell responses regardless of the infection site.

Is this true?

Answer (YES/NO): NO